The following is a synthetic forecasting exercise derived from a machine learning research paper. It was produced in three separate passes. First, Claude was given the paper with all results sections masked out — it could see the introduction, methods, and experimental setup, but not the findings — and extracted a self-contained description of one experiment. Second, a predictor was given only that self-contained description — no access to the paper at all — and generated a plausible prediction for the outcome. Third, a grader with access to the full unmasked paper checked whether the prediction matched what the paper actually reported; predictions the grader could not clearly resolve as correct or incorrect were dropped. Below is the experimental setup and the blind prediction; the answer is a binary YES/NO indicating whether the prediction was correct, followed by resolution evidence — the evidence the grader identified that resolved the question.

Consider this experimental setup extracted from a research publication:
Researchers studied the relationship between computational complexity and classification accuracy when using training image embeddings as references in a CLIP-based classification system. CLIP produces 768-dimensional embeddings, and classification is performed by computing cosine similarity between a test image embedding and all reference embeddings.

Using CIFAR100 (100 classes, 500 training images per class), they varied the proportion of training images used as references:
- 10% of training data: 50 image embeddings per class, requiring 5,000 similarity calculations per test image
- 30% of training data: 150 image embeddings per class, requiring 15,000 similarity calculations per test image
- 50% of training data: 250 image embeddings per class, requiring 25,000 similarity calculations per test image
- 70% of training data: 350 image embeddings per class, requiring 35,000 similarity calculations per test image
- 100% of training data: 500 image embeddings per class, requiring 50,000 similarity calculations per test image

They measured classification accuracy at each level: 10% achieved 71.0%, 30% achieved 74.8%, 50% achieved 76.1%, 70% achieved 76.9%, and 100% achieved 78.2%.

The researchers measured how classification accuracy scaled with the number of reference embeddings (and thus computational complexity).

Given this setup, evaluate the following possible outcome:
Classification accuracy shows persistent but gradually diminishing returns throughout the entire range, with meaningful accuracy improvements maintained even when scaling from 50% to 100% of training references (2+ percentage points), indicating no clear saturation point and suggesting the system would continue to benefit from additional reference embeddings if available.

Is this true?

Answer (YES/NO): YES